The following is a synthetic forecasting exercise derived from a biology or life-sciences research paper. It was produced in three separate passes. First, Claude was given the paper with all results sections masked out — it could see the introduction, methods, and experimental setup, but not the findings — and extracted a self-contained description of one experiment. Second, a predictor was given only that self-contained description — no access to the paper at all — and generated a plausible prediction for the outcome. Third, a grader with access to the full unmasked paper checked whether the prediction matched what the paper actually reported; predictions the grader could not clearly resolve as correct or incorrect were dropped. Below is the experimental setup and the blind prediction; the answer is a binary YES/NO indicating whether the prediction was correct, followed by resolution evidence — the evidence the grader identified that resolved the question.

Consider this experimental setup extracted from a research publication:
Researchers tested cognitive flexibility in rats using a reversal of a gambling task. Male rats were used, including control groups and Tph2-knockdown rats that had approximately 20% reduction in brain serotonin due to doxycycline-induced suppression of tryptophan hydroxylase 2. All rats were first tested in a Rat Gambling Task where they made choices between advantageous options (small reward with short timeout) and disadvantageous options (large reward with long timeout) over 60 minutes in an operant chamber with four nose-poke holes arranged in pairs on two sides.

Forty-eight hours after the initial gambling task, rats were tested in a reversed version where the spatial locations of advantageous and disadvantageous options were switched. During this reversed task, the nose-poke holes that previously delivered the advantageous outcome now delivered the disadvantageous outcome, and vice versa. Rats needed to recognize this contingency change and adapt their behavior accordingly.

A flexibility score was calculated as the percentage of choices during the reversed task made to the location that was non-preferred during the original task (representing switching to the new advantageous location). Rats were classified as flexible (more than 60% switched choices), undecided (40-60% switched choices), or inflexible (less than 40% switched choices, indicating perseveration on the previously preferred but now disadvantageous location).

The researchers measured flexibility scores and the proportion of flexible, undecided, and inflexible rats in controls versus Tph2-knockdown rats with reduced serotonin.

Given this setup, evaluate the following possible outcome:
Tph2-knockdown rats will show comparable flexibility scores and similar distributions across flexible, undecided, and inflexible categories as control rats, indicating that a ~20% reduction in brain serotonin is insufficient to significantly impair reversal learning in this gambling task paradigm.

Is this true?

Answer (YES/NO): YES